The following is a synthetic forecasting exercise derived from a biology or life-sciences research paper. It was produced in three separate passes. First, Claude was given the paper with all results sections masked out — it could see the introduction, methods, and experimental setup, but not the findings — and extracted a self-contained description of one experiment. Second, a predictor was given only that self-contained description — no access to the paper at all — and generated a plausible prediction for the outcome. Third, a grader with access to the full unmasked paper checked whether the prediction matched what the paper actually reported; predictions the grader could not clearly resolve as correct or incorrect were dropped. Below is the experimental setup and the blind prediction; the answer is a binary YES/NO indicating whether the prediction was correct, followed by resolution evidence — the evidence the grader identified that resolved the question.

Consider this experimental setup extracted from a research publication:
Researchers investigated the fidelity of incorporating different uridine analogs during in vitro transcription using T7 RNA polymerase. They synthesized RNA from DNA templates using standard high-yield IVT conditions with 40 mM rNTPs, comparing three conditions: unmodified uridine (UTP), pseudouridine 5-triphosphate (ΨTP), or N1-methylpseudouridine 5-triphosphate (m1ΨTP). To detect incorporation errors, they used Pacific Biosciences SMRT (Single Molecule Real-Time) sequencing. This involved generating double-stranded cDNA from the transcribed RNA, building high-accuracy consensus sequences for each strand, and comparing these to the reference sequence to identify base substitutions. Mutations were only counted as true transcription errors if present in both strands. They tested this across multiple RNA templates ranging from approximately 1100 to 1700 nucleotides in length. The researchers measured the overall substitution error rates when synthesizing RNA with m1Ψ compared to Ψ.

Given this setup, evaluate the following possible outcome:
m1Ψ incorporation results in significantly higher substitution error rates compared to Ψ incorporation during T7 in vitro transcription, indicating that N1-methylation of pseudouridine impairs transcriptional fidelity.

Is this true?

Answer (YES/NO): NO